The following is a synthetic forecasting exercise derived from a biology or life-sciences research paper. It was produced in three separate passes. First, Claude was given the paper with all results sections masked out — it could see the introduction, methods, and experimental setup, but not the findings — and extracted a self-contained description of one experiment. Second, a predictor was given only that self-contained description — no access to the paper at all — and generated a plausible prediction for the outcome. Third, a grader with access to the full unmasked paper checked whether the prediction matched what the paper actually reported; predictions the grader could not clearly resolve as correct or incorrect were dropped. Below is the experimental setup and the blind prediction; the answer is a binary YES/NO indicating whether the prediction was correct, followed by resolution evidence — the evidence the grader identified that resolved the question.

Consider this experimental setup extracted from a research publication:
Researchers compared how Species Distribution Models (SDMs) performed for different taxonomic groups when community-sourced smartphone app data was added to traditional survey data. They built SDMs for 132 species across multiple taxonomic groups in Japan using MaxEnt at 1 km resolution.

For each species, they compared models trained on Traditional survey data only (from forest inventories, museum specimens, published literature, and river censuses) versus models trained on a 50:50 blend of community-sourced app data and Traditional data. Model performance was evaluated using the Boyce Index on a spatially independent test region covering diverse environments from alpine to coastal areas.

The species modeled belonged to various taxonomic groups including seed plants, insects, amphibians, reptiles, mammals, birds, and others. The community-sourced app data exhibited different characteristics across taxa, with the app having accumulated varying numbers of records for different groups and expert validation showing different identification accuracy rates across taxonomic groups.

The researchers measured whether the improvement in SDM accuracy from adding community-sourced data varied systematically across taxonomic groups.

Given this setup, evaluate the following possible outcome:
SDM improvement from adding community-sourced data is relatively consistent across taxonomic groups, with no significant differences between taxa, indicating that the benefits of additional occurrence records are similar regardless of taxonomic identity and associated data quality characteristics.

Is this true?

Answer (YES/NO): NO